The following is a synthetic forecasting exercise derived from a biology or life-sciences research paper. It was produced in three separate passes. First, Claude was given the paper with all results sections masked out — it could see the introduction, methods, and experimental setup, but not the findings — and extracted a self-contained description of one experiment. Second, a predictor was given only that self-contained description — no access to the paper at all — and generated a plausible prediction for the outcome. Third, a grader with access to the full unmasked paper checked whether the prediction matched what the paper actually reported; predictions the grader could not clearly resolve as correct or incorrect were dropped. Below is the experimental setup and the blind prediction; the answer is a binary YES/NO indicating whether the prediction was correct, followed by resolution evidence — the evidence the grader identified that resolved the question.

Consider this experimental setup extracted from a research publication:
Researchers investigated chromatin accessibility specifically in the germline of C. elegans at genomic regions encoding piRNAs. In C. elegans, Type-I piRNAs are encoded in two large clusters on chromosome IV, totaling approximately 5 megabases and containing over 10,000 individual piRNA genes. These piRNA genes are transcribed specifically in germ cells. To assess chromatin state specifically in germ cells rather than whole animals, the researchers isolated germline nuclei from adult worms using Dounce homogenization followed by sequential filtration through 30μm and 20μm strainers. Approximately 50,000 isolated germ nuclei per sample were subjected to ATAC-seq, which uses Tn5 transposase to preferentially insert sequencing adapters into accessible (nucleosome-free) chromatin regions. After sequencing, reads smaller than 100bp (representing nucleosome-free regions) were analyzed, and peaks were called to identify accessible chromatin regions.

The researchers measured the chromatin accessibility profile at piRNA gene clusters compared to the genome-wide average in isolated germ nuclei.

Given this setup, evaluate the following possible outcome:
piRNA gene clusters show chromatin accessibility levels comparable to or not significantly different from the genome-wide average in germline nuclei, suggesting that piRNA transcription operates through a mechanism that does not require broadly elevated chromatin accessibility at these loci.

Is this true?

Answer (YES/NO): NO